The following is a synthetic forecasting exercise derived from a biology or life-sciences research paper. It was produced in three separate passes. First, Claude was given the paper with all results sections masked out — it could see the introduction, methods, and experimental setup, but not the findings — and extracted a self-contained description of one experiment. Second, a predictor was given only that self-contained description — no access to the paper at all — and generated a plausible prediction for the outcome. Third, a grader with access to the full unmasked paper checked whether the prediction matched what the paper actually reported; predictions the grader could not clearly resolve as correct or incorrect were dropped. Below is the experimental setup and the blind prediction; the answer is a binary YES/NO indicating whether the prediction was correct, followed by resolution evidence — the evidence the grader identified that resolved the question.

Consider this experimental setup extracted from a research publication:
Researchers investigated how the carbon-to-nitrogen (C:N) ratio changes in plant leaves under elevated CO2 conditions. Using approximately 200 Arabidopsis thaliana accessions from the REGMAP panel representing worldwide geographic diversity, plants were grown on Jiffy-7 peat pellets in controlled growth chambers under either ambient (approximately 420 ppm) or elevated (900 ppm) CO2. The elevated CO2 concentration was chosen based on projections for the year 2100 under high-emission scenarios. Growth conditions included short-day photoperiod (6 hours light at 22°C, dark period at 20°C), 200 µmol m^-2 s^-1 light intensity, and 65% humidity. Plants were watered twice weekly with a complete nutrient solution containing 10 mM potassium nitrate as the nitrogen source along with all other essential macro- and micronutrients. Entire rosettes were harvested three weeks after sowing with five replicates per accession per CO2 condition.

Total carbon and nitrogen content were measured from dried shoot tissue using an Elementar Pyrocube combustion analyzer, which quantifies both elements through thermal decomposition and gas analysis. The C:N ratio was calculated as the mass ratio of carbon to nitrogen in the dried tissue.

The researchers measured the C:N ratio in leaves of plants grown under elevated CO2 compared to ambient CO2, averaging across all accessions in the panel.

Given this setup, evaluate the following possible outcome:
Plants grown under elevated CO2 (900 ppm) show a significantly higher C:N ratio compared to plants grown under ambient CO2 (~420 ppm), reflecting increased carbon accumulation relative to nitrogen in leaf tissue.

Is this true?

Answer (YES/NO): YES